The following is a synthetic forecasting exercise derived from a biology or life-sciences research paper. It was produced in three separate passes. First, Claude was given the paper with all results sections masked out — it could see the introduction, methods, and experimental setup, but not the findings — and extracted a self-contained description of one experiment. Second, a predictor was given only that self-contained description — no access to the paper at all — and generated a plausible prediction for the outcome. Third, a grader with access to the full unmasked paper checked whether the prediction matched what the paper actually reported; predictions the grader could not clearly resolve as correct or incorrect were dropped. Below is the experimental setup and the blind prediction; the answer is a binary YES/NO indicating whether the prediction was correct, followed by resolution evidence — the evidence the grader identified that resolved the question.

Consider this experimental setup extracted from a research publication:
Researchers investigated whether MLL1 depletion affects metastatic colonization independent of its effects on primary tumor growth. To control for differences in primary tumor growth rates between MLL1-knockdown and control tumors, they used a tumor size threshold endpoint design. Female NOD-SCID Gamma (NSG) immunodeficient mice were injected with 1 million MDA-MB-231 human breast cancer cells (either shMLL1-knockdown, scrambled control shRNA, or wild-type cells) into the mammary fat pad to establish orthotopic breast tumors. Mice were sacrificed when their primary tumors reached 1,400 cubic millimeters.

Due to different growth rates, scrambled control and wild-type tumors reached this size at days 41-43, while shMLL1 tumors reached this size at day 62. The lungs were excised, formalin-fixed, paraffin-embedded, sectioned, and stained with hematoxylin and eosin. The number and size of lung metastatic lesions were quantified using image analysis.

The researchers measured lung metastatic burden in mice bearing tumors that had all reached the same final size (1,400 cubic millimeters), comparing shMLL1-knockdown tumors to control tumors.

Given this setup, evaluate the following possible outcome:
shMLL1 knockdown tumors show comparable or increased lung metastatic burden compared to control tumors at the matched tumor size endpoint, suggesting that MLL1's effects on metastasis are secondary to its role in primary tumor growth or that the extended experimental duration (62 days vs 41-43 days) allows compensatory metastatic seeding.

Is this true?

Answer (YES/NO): NO